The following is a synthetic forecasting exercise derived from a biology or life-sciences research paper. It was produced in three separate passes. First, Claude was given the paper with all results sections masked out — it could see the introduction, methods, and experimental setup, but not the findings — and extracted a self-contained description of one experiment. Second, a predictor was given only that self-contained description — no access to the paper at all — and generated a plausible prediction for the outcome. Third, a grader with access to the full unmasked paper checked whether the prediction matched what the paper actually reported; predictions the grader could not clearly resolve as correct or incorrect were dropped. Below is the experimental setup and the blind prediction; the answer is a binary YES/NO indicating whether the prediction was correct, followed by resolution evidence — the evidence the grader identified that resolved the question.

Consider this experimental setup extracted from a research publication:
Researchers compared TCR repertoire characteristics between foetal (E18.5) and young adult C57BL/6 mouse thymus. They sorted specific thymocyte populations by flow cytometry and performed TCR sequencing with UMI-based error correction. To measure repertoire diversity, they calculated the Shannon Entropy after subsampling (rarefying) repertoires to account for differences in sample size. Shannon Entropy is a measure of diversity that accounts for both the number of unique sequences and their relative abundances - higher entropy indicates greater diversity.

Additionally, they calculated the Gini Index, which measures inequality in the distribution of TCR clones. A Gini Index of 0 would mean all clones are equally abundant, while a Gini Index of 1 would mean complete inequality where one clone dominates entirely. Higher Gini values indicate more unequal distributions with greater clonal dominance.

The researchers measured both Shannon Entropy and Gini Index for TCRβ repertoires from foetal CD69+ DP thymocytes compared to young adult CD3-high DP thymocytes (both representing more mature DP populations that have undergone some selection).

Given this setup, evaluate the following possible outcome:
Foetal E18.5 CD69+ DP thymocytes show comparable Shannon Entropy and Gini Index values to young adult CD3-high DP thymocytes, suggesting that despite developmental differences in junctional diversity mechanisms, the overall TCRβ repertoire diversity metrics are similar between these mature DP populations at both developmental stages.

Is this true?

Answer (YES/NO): NO